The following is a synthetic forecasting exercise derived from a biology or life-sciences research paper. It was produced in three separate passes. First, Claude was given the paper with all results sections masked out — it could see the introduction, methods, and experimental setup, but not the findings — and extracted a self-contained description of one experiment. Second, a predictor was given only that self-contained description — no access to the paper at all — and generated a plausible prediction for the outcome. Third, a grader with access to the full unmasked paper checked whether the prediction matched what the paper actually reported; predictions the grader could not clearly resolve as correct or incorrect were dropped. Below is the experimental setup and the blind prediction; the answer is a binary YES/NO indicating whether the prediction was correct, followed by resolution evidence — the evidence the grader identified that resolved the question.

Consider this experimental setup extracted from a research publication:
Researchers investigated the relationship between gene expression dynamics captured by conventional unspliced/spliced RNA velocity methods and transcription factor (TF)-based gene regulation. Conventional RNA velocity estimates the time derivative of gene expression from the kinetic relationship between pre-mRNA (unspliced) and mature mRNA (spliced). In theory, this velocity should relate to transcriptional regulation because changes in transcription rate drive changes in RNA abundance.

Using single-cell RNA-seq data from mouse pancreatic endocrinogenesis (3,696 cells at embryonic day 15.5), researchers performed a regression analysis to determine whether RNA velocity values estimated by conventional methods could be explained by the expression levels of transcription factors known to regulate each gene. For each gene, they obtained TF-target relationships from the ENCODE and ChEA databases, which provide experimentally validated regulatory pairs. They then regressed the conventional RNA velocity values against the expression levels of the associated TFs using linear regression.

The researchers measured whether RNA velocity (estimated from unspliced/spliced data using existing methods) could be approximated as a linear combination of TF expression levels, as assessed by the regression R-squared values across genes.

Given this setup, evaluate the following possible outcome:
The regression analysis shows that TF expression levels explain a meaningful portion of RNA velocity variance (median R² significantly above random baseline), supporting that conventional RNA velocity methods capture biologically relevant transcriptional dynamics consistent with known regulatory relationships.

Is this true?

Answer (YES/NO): YES